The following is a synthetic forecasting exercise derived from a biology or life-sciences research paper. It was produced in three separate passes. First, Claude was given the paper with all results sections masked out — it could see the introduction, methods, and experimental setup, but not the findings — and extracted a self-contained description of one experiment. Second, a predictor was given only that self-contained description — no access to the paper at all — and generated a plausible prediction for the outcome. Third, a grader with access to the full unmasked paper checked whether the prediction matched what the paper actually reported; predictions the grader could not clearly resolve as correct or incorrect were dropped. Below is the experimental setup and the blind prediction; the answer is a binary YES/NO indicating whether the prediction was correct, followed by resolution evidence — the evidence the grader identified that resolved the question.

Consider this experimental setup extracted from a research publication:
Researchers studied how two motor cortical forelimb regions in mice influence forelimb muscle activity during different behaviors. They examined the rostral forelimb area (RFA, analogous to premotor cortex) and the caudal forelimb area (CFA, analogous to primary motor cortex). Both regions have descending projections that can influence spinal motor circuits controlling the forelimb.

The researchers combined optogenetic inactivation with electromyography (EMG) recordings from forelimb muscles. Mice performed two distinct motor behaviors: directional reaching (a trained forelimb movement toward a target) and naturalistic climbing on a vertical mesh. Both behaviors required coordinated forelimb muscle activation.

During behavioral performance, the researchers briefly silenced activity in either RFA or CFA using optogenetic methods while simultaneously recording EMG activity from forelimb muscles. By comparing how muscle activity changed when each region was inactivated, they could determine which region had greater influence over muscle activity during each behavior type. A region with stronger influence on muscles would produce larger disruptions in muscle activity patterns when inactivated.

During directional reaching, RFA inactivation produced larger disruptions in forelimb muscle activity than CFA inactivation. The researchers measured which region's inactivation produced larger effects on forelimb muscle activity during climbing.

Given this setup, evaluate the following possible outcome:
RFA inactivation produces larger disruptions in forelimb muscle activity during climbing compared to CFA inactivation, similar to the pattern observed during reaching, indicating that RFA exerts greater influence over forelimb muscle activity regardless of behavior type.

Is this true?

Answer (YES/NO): NO